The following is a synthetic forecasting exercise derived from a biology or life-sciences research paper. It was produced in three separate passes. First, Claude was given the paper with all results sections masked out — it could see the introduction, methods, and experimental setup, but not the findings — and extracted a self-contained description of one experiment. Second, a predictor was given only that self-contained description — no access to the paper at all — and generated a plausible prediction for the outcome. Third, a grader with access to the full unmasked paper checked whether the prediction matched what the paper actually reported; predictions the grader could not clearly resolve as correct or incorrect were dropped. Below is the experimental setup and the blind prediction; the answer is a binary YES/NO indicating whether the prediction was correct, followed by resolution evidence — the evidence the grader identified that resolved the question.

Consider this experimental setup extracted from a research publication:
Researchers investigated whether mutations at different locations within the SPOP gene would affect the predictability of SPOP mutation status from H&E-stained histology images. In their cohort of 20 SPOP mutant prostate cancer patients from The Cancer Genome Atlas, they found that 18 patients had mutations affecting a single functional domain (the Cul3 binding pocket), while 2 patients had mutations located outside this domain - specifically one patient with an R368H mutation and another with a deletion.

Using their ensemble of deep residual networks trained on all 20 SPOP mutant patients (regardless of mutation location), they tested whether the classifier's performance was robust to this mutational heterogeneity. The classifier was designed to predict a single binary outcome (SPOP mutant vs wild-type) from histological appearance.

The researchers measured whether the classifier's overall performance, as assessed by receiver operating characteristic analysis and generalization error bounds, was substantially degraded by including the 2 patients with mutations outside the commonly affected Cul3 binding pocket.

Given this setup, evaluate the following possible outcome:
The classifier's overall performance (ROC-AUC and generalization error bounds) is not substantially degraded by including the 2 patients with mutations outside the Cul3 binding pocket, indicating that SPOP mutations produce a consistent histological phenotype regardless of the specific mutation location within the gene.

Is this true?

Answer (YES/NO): YES